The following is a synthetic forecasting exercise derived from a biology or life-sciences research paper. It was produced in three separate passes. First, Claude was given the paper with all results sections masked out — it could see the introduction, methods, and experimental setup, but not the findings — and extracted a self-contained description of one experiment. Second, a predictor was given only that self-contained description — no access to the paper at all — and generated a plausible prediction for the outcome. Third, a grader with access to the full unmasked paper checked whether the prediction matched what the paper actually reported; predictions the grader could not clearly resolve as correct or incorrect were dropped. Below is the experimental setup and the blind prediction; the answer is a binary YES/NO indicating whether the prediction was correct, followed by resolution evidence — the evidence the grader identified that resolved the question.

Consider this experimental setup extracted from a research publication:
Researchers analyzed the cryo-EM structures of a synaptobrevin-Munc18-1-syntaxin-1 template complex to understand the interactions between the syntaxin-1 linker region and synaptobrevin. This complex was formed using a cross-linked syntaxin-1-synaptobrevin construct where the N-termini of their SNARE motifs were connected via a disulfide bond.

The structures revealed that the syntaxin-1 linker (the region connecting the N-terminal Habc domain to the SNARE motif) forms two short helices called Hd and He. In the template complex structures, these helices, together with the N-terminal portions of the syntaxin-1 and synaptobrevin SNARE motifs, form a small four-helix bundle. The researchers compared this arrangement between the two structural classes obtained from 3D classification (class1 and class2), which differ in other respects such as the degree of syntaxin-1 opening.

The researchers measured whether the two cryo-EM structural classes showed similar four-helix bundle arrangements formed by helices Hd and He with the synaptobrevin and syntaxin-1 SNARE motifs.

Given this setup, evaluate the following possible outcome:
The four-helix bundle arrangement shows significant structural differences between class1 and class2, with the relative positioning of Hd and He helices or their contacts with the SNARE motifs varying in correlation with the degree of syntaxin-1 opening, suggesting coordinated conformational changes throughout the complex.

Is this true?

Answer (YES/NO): NO